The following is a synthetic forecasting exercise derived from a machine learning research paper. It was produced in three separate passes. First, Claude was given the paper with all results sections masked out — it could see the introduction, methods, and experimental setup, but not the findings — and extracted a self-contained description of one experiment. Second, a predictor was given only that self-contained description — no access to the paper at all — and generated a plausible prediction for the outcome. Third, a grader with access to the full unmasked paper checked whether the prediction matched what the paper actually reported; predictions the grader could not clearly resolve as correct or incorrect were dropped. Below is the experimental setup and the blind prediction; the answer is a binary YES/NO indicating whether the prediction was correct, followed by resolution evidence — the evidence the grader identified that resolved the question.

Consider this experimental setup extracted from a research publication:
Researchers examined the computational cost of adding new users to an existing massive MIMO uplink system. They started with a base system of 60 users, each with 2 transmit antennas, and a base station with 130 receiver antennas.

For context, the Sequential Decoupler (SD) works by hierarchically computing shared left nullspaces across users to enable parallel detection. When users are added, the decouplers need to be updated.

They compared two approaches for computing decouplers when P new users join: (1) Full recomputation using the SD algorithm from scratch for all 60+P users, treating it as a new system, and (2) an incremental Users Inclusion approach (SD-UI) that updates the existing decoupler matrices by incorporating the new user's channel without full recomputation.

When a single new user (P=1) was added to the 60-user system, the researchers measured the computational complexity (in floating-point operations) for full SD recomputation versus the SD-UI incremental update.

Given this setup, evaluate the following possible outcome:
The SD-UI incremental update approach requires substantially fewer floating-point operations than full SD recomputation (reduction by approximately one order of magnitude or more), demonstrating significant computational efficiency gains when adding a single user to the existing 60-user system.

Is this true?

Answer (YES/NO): NO